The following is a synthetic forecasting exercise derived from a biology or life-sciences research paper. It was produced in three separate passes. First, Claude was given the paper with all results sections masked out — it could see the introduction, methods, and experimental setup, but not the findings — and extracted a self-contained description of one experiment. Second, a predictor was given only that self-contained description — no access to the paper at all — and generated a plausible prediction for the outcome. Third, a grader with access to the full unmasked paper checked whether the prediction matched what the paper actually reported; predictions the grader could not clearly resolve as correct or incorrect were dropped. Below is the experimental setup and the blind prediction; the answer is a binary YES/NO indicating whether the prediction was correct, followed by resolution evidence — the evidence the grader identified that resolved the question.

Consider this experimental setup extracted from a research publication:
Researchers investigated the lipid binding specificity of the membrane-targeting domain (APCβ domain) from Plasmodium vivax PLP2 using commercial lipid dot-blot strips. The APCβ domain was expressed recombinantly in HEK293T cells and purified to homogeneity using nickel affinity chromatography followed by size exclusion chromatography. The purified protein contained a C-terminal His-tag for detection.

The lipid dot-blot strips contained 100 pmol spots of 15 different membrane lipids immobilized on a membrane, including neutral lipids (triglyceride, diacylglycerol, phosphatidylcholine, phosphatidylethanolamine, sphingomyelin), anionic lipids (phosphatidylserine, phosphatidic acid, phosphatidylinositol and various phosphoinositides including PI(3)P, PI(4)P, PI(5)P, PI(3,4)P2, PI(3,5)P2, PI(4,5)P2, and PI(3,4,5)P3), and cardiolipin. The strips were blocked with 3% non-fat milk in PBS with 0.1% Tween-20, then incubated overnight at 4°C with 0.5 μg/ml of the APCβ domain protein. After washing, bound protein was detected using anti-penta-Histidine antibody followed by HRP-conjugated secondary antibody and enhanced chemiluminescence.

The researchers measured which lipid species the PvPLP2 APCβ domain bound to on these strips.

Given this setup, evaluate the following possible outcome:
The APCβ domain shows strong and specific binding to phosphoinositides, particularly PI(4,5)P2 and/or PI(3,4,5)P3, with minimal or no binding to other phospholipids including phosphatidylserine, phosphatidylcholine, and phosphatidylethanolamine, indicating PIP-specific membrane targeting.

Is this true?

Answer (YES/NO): NO